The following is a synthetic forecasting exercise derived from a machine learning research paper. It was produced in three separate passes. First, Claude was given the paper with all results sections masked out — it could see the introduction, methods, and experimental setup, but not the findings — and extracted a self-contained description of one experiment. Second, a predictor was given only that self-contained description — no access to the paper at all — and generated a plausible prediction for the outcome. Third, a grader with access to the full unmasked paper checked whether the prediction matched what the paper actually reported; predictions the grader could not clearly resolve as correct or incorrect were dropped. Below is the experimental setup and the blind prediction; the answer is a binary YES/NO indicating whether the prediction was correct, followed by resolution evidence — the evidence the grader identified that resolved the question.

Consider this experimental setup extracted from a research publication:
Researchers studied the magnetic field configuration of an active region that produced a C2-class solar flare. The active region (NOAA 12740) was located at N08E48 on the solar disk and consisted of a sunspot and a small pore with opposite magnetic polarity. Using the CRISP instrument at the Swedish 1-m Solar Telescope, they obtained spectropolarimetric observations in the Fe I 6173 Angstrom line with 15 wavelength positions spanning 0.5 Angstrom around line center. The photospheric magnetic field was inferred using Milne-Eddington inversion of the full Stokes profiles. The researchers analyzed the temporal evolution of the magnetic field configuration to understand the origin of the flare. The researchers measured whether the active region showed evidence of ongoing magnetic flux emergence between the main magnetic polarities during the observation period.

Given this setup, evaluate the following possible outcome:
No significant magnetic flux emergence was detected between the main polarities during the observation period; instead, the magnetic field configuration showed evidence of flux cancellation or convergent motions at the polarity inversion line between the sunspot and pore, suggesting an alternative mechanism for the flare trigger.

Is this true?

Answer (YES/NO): NO